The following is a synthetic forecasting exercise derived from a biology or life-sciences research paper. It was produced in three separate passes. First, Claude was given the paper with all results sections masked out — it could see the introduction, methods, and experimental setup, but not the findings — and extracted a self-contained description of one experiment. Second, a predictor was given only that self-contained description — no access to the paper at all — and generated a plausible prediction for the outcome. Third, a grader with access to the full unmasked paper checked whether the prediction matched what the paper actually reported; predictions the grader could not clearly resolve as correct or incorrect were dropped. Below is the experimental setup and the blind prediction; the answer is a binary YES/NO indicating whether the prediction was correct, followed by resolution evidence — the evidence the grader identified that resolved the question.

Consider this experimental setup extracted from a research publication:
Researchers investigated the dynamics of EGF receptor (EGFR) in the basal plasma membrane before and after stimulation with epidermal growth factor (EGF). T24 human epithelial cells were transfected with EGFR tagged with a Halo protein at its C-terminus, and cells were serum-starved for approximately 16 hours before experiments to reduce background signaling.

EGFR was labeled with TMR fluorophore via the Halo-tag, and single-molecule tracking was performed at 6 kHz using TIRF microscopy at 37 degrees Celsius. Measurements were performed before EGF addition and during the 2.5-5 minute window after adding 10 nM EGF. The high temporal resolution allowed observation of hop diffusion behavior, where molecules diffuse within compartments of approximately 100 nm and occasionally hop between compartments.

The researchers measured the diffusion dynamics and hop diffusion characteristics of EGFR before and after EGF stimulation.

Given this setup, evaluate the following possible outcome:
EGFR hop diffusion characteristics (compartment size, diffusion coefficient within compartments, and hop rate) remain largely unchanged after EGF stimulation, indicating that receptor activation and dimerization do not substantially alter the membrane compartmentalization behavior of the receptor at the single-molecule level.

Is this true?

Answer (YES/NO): NO